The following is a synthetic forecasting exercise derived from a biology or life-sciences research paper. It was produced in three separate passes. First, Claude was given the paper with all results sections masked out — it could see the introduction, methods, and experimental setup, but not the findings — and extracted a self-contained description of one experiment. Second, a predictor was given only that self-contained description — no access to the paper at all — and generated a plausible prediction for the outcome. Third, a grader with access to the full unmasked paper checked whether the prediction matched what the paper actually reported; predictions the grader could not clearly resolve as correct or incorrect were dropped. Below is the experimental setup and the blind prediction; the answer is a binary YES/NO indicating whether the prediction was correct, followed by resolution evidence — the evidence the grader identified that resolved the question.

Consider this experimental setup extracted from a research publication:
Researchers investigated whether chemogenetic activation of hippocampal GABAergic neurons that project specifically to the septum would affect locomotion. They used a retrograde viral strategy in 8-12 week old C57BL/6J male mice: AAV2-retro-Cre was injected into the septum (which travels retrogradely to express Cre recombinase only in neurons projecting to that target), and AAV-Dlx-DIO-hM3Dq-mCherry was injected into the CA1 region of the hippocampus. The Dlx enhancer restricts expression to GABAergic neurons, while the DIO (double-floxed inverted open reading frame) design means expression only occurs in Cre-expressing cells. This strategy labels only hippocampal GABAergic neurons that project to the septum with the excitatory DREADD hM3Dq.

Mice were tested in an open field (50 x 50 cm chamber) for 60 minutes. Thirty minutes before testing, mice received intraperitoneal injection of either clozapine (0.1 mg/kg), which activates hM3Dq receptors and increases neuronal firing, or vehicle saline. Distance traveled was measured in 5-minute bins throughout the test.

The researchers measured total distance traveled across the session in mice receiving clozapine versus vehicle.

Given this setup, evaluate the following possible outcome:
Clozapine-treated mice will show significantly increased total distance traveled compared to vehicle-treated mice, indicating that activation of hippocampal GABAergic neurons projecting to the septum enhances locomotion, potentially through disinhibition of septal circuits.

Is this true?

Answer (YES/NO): NO